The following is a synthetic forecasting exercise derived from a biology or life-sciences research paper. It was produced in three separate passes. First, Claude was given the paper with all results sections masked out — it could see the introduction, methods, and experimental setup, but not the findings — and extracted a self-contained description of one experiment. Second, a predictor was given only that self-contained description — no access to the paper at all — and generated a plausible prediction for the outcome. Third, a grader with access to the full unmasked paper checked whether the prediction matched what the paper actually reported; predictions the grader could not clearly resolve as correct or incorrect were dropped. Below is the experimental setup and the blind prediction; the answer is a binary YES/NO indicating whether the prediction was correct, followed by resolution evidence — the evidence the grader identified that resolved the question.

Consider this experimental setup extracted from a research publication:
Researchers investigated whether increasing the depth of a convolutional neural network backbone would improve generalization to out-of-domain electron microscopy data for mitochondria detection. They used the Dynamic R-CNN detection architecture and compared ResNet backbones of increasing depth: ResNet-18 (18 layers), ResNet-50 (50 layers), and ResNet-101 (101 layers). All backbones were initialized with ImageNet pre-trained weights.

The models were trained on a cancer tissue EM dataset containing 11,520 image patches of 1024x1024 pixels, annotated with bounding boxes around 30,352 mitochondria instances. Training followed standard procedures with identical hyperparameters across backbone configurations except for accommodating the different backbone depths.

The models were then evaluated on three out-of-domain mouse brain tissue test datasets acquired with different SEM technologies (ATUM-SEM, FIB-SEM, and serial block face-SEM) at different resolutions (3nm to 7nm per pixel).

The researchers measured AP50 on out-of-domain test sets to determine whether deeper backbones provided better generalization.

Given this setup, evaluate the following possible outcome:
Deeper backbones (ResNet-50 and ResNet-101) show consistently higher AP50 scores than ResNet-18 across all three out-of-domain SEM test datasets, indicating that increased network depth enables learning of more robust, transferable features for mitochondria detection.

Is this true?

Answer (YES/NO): NO